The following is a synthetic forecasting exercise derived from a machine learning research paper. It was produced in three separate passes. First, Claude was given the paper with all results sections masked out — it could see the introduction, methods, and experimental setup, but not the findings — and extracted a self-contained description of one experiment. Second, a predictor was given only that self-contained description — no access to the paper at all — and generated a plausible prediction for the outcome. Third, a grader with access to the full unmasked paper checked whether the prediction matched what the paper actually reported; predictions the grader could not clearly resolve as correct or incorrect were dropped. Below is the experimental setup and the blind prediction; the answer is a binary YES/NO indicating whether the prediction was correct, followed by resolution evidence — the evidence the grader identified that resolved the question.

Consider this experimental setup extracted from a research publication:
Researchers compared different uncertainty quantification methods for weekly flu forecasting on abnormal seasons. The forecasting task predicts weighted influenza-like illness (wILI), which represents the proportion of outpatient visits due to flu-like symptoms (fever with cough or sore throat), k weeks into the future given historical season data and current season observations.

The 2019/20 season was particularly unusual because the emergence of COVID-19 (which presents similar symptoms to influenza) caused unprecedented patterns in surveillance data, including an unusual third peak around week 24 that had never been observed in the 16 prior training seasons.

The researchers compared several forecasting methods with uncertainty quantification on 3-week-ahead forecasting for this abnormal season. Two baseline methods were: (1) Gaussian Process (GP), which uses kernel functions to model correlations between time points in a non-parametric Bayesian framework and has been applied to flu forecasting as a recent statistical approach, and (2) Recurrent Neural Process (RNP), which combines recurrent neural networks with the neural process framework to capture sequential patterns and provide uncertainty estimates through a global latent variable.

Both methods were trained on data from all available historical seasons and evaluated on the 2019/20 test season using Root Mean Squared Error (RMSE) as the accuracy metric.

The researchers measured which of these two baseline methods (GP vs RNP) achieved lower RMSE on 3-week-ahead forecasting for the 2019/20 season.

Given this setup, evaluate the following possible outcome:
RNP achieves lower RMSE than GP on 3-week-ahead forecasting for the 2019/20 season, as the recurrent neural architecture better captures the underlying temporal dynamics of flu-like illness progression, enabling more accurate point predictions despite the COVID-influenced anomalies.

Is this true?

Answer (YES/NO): YES